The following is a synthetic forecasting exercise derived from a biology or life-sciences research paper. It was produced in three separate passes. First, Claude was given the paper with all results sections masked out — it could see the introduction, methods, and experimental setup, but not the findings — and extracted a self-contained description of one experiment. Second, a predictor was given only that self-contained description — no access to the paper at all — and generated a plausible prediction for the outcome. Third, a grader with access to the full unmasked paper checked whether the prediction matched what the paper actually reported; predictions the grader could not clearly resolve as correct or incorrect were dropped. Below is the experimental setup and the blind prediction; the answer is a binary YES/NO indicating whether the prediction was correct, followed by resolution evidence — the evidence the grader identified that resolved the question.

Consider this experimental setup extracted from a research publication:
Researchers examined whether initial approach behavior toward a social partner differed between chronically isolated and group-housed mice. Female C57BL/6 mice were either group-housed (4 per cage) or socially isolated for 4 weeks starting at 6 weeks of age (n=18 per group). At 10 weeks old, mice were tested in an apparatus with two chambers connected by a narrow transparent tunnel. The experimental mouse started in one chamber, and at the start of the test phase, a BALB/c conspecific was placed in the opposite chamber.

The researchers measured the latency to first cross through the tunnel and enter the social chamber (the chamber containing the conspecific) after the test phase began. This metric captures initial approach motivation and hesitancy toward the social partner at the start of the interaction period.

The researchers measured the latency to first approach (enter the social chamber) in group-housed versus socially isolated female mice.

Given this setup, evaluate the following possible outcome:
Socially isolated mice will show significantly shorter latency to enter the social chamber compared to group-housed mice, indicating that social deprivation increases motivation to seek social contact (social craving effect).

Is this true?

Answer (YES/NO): NO